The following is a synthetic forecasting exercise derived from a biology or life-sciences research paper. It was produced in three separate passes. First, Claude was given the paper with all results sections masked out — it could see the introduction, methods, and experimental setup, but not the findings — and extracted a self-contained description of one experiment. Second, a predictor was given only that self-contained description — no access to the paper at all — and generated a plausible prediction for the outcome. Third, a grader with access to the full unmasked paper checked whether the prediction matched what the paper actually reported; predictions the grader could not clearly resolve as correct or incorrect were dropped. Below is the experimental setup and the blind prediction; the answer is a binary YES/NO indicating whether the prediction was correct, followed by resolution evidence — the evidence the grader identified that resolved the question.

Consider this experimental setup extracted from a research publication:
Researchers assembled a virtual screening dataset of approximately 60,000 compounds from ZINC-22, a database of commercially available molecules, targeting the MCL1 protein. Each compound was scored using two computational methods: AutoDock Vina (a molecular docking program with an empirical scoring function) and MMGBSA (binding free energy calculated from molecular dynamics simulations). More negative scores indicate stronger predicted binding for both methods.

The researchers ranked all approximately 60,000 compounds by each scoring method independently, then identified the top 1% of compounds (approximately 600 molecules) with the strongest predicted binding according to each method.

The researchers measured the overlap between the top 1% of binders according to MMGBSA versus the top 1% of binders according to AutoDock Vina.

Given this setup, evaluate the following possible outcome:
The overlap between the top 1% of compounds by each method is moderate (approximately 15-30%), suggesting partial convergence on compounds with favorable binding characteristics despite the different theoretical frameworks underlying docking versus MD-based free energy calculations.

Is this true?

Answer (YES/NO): NO